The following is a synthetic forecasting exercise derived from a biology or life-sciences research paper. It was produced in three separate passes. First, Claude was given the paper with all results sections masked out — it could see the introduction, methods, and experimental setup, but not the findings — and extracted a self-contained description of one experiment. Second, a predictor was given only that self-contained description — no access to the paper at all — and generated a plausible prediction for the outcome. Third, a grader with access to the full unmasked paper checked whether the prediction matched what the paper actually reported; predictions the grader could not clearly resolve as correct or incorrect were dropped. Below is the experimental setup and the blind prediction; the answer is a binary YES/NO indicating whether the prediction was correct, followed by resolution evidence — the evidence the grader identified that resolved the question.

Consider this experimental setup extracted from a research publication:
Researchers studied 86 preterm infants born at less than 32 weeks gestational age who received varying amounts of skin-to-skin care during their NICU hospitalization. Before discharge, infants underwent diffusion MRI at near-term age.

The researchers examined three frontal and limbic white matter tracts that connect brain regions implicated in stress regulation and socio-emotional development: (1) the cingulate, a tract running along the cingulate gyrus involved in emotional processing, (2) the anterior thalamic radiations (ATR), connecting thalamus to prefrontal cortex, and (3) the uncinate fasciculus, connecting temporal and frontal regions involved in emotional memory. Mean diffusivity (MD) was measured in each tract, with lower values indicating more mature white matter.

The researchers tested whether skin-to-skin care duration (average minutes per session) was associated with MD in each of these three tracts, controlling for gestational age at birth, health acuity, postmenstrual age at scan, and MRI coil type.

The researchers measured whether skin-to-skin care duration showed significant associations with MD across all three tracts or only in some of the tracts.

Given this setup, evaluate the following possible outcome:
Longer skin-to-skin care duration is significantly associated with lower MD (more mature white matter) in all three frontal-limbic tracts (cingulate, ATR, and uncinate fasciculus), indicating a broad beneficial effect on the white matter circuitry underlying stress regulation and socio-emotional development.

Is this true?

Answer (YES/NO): NO